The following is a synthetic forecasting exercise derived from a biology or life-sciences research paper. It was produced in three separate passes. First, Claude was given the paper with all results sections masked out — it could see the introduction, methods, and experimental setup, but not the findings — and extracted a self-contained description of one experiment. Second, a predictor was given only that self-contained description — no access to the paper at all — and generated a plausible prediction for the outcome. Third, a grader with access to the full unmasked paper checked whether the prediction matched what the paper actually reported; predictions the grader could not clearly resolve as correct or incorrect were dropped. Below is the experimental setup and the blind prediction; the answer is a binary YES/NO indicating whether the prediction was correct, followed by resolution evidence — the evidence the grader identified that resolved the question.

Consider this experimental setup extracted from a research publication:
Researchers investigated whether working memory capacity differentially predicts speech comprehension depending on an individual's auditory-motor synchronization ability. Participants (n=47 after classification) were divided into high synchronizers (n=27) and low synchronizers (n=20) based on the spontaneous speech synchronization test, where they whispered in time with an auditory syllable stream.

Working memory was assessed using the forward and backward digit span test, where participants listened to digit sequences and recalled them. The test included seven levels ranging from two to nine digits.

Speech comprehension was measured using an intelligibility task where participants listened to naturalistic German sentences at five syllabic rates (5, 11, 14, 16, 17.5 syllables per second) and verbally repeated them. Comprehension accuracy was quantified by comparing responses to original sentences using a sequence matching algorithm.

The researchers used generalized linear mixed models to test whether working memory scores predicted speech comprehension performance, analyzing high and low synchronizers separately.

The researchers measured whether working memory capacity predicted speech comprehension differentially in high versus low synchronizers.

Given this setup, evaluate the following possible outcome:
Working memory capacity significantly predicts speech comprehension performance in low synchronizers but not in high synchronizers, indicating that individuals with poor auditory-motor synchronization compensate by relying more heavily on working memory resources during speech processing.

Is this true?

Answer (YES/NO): YES